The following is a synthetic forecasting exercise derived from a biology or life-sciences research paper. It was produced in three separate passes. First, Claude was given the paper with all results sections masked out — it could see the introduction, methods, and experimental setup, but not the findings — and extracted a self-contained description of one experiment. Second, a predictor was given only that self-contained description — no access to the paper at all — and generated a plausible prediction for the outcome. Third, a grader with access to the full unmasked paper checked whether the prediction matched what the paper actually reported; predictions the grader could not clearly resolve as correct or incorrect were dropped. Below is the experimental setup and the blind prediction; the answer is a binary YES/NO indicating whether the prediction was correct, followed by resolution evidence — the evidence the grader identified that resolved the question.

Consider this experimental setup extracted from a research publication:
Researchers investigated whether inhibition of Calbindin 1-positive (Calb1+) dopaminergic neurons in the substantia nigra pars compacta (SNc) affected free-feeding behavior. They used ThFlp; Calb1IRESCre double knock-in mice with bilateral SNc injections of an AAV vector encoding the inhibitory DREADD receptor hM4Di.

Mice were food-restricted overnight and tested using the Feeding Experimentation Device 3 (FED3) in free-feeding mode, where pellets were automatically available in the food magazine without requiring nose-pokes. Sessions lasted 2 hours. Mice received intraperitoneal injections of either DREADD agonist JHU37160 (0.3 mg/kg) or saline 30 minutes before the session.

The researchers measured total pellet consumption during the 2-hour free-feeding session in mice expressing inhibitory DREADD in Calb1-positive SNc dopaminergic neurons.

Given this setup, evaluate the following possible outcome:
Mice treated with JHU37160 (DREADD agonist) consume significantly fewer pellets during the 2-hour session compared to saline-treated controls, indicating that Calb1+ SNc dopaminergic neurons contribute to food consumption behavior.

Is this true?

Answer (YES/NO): NO